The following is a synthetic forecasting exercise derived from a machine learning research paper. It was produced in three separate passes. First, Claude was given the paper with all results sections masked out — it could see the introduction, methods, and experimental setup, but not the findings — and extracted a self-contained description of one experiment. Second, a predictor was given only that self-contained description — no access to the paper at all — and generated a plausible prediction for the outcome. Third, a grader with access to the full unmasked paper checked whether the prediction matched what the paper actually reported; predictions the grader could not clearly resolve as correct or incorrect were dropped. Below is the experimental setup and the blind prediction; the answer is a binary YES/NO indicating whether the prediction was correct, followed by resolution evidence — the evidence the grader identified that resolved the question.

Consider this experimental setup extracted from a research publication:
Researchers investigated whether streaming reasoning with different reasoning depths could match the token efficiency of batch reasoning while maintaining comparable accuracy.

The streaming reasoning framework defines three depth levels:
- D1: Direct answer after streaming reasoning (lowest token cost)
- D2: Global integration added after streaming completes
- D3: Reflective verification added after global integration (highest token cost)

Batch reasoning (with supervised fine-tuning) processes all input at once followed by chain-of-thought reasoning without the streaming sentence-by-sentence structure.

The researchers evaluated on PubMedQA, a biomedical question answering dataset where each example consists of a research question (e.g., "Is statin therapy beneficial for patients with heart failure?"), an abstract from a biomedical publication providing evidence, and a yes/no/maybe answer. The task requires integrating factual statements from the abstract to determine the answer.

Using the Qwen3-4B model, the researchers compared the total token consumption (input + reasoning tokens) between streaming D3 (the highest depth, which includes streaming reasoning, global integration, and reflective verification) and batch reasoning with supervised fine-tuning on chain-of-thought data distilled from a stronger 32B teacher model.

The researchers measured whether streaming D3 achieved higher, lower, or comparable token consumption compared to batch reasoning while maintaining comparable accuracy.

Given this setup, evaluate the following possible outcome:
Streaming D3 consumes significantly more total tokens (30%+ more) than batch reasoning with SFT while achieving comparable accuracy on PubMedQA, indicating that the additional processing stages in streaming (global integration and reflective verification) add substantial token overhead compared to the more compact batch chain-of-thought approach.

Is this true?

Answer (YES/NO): NO